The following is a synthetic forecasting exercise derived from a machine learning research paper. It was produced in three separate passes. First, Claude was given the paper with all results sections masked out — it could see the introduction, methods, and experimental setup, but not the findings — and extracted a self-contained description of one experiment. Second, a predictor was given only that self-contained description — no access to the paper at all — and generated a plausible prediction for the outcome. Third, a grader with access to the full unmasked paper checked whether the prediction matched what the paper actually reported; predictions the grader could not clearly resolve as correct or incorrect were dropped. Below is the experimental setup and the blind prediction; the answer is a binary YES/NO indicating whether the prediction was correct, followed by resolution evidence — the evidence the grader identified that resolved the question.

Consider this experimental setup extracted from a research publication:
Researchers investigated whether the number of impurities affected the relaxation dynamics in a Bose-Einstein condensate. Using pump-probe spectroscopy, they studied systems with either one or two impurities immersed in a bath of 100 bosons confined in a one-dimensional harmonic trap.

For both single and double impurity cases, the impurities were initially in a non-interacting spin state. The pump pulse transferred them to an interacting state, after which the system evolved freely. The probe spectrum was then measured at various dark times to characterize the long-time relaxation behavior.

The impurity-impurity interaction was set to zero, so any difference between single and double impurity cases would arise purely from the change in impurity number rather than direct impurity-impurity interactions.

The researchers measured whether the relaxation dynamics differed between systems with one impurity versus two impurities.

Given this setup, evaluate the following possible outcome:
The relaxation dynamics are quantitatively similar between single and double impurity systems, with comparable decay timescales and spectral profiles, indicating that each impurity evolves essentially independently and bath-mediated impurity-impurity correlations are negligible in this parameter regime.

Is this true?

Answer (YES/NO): YES